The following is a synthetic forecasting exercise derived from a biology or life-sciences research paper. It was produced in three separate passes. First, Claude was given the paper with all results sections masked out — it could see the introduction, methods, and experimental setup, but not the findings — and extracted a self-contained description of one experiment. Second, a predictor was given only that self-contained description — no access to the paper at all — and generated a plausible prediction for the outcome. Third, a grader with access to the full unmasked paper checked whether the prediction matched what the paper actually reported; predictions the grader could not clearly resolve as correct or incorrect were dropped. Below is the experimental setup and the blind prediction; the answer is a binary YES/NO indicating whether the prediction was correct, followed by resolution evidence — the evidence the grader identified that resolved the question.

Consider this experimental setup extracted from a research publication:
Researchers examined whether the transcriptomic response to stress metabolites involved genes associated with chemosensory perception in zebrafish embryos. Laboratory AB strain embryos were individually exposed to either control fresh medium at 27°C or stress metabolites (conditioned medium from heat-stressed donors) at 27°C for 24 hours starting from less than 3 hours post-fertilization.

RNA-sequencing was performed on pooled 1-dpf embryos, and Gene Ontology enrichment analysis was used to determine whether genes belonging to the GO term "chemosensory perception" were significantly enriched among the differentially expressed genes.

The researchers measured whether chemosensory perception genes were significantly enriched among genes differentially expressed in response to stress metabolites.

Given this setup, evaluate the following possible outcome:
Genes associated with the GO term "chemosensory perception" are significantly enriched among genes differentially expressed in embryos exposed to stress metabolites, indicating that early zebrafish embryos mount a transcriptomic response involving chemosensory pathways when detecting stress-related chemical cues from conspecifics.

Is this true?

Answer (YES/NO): NO